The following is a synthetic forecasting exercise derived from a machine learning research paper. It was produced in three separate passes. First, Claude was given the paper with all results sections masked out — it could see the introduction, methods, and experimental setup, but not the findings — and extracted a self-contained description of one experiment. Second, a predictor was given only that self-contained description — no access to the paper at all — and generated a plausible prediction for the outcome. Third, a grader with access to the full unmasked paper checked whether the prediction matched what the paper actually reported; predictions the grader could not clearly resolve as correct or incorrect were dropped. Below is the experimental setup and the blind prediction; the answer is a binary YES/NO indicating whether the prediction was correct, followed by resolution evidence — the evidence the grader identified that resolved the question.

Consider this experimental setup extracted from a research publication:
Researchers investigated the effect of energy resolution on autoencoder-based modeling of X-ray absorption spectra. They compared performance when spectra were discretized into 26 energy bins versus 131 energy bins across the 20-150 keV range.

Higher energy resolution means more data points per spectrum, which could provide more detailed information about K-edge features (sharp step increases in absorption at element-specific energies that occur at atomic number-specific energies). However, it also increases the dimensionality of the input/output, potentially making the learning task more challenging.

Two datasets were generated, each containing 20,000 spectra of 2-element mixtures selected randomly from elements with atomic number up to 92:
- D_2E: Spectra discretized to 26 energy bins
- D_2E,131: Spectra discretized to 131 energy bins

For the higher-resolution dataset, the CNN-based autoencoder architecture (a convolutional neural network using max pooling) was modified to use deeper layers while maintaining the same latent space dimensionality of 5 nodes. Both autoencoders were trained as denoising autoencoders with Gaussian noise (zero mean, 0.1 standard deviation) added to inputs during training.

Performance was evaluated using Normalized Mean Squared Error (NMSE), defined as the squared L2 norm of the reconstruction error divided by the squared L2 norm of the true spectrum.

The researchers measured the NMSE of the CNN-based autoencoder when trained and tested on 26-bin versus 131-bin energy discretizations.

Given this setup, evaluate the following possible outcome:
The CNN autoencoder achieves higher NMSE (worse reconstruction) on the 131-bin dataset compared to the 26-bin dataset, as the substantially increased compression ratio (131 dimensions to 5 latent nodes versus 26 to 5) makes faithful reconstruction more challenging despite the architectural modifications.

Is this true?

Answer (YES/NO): NO